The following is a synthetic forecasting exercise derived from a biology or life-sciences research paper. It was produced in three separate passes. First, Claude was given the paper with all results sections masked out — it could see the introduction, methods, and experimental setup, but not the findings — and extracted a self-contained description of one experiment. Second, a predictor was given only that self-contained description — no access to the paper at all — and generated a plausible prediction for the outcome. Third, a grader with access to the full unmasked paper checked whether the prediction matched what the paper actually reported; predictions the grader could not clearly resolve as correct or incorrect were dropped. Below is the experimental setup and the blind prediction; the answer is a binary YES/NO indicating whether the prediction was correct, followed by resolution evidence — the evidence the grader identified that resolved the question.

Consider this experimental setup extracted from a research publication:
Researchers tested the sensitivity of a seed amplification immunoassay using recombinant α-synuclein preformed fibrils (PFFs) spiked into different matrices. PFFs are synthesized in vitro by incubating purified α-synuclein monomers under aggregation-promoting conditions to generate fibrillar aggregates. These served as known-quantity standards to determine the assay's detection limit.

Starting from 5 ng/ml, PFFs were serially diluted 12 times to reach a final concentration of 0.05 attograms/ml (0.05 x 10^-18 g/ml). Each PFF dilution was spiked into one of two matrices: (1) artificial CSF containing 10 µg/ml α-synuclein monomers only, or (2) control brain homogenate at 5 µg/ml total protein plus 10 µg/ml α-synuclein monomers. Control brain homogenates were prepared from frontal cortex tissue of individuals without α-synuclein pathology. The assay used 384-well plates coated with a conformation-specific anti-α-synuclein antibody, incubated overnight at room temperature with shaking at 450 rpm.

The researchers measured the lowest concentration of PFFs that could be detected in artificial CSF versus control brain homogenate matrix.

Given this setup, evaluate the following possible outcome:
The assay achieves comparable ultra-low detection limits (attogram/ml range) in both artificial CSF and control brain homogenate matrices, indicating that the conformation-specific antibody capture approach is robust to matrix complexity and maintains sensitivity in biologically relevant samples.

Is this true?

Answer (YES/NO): NO